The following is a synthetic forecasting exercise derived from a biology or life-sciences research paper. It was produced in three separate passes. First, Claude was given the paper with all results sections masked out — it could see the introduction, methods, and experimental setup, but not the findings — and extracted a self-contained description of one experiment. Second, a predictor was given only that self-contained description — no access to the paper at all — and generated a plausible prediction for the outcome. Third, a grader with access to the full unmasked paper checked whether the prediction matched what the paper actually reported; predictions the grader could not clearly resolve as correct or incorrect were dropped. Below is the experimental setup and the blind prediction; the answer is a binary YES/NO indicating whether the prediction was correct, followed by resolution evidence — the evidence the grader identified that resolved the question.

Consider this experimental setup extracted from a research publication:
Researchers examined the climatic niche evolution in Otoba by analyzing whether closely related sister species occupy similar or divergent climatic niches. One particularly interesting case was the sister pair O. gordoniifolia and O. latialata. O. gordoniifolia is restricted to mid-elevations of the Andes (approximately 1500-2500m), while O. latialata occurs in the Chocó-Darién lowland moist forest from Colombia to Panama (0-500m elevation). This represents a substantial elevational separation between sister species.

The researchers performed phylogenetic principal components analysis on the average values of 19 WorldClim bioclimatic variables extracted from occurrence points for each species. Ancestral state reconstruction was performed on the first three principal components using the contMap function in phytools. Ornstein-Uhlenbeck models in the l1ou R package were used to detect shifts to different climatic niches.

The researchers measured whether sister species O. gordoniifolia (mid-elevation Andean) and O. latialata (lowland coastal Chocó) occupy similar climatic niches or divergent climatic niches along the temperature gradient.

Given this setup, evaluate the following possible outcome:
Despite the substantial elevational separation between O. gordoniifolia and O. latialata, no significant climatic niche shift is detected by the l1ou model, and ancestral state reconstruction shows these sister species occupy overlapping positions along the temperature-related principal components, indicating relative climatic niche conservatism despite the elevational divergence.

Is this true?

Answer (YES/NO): NO